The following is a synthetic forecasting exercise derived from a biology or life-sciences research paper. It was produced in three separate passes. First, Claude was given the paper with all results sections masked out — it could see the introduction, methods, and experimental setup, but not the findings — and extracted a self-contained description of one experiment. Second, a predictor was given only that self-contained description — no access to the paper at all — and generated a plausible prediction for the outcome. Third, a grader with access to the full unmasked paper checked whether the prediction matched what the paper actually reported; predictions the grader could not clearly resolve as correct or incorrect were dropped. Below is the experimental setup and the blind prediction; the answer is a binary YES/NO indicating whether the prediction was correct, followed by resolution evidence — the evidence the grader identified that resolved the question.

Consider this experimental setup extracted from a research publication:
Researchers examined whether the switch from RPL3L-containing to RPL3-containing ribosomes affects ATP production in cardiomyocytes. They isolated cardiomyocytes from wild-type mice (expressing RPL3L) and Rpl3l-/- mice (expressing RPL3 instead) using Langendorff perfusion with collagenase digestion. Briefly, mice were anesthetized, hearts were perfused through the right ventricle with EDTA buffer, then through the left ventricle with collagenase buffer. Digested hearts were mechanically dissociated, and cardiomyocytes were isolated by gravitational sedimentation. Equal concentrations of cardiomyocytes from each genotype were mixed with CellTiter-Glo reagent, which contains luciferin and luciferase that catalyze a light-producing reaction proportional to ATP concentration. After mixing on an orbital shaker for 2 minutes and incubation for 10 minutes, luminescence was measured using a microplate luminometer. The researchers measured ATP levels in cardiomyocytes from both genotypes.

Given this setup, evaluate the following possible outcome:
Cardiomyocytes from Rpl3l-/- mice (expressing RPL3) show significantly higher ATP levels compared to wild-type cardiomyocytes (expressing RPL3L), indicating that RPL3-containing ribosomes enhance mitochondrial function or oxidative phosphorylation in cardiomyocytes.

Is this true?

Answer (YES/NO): YES